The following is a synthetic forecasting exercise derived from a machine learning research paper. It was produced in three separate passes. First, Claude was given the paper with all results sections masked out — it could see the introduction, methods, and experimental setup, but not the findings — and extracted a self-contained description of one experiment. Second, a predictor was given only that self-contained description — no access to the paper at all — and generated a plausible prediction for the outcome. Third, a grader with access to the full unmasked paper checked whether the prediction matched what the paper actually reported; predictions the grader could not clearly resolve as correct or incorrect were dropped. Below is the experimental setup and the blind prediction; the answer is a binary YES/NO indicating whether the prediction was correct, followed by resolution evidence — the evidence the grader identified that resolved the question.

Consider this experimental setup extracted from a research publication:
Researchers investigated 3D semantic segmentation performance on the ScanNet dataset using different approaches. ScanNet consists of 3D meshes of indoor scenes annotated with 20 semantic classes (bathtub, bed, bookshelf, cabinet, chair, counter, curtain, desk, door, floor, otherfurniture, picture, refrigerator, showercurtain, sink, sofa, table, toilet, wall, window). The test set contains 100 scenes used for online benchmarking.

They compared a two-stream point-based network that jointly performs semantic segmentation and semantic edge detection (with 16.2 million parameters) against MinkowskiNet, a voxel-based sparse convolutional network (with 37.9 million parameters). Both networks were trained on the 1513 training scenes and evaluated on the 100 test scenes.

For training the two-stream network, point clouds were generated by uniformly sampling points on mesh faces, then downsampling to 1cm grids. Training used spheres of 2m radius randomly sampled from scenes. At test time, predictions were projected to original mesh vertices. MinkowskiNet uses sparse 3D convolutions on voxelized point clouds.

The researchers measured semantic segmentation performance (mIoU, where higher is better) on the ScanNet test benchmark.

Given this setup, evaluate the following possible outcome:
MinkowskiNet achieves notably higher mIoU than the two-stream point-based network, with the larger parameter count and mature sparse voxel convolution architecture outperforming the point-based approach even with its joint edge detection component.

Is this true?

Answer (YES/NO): YES